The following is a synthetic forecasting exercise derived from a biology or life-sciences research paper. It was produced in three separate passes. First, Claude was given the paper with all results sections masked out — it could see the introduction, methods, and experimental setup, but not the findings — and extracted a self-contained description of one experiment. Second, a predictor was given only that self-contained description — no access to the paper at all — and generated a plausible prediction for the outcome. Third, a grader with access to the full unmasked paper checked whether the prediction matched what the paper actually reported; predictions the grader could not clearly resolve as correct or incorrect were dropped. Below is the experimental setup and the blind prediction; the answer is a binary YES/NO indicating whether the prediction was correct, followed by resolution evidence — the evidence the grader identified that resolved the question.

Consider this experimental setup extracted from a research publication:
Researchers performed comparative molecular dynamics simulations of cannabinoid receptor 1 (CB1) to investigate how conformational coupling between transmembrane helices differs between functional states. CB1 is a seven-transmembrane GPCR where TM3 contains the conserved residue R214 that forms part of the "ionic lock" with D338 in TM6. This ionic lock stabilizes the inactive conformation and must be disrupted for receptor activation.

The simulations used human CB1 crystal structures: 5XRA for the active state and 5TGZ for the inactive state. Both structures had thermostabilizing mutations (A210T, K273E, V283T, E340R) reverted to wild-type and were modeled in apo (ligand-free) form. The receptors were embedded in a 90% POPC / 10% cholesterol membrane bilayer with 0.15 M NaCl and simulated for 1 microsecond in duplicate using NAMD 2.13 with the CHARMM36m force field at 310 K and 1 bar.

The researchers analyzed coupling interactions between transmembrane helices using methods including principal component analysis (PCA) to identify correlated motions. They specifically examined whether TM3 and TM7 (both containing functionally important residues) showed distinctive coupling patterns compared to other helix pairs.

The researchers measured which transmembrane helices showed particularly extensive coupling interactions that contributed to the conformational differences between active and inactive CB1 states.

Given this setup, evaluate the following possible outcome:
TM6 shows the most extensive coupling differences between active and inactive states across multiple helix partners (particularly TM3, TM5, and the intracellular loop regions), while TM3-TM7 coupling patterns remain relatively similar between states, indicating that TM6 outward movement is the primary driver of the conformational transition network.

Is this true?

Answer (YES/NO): NO